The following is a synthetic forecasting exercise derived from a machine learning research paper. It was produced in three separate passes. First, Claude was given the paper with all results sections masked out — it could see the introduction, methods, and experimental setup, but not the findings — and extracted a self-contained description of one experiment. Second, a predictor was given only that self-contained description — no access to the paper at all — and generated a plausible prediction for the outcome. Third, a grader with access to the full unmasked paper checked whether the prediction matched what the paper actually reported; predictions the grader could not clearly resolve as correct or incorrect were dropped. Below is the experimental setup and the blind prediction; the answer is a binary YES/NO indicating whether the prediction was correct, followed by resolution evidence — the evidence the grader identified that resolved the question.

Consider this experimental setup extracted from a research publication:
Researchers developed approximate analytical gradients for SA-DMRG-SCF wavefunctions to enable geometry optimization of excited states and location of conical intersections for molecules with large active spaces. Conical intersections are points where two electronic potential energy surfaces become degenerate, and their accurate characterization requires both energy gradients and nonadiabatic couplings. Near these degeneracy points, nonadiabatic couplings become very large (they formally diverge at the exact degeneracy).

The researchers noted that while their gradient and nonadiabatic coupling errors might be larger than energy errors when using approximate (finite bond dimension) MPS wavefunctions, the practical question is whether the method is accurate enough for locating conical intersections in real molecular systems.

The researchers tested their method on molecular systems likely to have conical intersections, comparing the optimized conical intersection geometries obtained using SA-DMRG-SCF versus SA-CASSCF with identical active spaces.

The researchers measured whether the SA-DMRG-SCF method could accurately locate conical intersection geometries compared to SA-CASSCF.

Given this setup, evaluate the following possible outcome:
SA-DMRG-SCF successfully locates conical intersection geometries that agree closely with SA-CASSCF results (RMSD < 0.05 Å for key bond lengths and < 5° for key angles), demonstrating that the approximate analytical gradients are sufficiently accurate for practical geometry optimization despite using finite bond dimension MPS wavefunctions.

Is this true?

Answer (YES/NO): YES